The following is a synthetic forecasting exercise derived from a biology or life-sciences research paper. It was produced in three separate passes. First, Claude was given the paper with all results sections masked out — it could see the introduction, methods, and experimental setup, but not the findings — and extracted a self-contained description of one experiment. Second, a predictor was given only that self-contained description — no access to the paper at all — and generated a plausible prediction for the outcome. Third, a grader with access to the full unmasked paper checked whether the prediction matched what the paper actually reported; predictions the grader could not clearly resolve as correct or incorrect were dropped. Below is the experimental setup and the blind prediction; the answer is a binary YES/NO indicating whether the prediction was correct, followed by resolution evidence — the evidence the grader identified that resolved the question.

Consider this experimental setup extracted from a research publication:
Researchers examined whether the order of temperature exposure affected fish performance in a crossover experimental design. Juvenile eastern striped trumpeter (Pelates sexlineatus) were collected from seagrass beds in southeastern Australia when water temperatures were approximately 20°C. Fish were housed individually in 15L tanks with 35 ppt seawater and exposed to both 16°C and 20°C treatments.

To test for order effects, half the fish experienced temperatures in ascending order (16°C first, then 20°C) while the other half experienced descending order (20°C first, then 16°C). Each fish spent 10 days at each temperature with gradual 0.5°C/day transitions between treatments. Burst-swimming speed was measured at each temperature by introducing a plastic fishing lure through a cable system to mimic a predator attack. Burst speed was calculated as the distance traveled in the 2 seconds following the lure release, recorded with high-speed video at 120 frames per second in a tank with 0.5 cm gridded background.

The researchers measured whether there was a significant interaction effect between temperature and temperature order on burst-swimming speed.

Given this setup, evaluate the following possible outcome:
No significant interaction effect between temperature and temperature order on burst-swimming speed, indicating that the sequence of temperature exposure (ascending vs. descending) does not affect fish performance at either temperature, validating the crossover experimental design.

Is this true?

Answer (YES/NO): NO